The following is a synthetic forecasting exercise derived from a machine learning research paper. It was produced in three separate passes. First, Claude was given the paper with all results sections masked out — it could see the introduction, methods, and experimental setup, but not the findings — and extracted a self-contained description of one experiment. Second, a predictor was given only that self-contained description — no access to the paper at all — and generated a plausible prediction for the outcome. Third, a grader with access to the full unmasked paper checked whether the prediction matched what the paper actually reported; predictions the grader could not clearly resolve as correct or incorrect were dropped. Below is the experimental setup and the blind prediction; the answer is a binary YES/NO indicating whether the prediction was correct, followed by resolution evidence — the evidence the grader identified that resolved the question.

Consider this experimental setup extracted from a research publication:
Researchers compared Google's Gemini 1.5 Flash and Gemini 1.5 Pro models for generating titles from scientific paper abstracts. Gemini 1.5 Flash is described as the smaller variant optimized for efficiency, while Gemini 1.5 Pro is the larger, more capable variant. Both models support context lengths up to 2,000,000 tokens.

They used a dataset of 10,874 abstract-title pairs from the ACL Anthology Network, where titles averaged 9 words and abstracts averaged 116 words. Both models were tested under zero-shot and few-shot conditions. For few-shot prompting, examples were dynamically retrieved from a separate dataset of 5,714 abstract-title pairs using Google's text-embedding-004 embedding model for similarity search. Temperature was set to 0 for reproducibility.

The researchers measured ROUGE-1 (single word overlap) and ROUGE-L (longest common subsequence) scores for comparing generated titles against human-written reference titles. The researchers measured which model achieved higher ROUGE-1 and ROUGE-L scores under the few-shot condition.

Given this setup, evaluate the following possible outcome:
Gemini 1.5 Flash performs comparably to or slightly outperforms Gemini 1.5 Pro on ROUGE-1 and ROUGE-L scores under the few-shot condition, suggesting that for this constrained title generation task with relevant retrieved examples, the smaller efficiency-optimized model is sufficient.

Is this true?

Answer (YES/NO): NO